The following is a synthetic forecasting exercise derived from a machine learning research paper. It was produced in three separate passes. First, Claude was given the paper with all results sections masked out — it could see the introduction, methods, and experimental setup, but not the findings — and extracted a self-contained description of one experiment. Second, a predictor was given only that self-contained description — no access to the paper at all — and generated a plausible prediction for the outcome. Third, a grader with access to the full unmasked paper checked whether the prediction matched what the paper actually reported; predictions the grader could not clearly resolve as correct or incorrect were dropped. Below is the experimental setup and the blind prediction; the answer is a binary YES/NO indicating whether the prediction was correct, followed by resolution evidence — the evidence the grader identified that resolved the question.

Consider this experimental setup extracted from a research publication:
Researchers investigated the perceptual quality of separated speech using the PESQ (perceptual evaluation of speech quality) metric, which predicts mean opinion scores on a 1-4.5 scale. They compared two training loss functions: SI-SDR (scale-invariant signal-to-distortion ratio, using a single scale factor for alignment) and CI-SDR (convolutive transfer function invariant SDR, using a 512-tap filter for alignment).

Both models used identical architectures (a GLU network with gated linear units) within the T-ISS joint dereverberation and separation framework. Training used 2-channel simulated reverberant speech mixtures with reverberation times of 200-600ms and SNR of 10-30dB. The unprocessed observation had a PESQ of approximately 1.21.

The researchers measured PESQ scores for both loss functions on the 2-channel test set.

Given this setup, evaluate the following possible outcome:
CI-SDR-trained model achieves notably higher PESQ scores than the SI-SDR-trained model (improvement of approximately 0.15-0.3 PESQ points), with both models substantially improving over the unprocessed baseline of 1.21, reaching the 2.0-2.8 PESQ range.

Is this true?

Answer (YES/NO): NO